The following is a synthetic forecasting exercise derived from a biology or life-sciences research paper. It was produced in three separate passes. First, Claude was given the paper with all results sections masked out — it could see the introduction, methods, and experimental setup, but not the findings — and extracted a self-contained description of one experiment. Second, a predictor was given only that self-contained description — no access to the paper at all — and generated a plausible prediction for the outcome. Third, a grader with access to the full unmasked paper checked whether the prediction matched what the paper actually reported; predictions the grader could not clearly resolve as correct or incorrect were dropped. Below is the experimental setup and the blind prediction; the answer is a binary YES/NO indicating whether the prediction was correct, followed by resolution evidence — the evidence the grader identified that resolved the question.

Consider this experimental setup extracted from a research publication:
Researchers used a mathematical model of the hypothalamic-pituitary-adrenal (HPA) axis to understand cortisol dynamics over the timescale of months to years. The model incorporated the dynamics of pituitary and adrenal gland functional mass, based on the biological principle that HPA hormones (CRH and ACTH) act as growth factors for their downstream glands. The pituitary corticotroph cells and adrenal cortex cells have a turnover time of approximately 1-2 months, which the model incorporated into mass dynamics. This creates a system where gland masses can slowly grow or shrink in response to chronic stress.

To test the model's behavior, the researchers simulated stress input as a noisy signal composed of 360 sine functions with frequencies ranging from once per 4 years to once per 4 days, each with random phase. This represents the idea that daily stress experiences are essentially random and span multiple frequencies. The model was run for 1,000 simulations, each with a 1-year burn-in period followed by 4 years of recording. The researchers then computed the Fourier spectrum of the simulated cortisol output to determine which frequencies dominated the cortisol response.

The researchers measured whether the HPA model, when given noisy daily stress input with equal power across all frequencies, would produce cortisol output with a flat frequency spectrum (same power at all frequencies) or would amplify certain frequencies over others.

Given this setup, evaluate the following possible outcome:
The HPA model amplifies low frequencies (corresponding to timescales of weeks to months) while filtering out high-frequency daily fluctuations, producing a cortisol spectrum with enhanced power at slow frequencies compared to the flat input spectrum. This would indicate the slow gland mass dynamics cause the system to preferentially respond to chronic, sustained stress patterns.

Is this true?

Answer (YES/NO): YES